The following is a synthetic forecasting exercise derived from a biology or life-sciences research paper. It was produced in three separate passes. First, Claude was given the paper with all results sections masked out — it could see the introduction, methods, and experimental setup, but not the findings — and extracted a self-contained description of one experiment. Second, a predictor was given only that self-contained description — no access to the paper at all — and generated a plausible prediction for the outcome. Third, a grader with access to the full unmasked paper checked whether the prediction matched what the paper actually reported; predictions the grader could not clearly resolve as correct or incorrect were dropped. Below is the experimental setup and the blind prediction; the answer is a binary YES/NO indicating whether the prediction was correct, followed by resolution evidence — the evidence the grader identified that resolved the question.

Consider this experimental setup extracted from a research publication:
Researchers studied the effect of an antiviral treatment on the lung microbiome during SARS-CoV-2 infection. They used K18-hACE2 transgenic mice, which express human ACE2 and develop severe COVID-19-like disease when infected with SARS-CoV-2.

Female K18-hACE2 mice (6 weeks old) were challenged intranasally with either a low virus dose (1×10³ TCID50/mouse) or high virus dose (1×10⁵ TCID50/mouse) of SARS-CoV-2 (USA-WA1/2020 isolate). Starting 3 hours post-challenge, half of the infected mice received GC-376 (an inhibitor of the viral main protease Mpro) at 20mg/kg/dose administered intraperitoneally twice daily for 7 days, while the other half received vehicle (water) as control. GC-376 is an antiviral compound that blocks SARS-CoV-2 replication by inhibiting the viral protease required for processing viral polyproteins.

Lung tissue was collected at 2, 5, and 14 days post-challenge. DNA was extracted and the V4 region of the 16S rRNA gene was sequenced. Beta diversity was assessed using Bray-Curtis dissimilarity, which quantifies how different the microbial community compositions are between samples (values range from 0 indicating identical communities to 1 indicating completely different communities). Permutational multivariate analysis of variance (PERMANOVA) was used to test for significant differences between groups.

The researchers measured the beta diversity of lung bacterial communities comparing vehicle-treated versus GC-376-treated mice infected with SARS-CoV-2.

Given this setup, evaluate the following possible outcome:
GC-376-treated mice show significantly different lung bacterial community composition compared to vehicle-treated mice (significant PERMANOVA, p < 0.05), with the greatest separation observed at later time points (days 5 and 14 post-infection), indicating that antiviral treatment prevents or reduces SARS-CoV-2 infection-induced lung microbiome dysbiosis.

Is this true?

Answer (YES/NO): NO